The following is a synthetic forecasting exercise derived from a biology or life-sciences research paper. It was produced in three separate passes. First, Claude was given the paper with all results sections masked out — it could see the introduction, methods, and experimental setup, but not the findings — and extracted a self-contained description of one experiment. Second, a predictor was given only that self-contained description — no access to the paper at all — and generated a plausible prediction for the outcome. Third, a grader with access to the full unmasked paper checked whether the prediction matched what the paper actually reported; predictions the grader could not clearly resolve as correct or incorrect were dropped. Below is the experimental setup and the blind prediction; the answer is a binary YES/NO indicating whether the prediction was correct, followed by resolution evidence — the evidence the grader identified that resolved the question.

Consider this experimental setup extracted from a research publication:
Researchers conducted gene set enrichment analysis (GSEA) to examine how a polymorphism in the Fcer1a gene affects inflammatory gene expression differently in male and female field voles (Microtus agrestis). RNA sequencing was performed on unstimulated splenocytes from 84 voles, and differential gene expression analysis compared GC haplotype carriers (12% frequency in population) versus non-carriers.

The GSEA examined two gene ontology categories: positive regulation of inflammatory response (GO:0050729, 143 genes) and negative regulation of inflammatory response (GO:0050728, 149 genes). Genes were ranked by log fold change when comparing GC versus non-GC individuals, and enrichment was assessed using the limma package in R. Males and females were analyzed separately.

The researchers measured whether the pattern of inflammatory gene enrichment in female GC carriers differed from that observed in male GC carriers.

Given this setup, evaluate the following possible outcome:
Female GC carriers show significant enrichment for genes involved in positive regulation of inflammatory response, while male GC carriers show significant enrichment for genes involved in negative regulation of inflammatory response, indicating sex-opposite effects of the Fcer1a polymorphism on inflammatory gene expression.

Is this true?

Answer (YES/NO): NO